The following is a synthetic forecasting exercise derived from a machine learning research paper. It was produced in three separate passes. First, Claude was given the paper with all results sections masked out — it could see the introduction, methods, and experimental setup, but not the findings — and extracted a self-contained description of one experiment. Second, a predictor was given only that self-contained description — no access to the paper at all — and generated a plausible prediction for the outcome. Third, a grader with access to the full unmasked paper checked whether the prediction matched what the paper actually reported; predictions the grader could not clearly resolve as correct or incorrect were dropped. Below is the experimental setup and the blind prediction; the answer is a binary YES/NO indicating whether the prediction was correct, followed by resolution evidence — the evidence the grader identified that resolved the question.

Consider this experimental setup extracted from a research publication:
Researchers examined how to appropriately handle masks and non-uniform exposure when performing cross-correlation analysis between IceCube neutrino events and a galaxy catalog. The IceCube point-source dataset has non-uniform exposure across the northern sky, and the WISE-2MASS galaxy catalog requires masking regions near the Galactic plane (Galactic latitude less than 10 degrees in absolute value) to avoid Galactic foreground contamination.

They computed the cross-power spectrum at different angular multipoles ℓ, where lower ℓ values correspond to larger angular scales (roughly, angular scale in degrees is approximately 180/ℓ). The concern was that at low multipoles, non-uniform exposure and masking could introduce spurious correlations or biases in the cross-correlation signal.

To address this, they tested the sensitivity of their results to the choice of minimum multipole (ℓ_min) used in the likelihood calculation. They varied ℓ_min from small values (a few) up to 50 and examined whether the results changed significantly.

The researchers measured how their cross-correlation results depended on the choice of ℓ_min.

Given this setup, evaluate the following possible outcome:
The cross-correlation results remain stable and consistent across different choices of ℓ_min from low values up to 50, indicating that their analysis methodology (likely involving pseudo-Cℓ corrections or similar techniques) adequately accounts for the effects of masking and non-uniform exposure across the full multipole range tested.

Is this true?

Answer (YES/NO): NO